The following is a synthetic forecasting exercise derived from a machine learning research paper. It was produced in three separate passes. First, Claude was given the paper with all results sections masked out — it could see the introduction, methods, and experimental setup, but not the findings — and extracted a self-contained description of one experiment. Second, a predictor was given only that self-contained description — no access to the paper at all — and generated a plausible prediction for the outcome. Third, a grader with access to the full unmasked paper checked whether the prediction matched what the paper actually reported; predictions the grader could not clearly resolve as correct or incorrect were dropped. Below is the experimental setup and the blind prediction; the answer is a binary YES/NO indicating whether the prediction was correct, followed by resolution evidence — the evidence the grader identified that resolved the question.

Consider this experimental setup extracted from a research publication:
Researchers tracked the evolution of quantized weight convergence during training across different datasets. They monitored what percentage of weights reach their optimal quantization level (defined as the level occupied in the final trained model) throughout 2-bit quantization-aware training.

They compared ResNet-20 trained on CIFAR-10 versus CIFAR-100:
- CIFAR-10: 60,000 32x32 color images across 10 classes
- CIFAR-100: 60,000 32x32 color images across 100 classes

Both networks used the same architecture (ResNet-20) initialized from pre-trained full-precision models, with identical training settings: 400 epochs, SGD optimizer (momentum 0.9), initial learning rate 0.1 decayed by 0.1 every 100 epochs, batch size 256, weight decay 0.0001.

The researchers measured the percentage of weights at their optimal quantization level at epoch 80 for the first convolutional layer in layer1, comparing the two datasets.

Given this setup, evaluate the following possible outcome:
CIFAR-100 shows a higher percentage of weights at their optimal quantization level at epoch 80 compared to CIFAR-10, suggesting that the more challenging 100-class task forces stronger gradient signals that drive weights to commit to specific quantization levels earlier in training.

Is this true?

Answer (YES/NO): NO